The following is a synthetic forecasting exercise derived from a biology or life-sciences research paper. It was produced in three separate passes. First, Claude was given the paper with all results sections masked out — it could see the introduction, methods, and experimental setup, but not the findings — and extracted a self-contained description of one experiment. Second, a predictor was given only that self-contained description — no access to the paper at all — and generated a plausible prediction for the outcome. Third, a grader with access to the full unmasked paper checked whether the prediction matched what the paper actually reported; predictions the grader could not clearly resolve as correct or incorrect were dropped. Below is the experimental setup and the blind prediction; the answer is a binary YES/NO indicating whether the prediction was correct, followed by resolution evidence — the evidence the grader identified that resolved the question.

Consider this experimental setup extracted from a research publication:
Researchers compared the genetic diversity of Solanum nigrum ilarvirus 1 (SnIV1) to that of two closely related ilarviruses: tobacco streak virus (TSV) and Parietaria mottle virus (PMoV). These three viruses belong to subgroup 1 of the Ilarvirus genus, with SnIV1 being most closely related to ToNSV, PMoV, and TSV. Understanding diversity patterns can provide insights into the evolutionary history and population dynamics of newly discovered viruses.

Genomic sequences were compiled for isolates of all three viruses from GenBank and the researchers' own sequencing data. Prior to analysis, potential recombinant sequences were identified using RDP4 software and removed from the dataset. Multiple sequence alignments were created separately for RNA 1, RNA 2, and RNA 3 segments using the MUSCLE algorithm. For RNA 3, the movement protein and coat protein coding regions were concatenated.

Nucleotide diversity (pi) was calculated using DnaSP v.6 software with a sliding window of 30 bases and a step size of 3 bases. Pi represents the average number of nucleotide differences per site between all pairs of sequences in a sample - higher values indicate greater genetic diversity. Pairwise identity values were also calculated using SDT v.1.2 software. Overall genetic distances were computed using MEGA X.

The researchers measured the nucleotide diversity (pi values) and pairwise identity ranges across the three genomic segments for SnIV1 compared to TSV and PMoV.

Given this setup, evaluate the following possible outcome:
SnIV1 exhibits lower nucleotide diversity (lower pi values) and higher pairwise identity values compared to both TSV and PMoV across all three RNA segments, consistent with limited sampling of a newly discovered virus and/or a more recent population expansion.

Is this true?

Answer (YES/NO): YES